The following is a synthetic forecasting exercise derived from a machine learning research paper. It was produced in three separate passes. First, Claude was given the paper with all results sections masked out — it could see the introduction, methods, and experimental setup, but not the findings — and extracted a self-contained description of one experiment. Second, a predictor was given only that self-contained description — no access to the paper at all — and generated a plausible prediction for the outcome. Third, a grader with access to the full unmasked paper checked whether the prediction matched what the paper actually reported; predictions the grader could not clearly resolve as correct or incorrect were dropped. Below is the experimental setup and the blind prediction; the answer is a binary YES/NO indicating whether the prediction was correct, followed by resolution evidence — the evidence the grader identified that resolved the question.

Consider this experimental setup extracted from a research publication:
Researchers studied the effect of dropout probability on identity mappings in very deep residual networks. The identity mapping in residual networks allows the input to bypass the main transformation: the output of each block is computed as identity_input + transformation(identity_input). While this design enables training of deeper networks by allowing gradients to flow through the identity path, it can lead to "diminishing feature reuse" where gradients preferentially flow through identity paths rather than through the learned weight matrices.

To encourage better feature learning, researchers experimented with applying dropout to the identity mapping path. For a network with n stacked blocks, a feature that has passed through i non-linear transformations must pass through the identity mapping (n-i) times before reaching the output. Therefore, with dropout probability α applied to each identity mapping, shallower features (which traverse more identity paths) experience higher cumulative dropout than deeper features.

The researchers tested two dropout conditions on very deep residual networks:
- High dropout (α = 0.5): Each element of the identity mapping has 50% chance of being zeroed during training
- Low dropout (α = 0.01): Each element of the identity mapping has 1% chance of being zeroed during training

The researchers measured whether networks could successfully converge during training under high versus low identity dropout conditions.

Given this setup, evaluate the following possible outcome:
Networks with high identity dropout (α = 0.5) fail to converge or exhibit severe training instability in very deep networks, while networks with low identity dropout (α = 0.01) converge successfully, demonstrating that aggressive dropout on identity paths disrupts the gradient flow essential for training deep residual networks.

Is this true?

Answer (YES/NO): YES